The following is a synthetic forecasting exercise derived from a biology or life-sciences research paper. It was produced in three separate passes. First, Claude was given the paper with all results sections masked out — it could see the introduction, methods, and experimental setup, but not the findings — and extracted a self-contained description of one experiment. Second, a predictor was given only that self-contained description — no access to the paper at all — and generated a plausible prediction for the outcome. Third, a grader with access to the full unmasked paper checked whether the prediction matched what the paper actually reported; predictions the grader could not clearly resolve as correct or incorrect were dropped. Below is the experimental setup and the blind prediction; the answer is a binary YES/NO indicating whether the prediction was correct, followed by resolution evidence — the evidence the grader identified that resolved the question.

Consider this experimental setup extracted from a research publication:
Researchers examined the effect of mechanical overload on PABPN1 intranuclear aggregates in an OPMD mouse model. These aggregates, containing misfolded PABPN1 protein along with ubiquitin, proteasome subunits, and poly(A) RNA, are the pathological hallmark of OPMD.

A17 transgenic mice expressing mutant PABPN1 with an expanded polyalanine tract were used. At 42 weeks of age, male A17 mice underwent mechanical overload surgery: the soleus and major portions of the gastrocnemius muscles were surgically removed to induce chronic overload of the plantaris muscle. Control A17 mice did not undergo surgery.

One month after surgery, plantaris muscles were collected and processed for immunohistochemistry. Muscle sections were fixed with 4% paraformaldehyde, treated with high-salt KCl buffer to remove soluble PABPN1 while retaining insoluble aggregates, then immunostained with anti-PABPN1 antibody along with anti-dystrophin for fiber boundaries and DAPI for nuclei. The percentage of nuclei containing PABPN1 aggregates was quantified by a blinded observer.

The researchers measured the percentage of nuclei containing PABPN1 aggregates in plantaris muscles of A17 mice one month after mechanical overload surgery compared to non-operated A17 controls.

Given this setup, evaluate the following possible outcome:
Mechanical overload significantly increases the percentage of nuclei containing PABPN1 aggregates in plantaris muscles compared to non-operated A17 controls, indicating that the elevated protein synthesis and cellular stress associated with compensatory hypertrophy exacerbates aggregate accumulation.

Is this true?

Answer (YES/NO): NO